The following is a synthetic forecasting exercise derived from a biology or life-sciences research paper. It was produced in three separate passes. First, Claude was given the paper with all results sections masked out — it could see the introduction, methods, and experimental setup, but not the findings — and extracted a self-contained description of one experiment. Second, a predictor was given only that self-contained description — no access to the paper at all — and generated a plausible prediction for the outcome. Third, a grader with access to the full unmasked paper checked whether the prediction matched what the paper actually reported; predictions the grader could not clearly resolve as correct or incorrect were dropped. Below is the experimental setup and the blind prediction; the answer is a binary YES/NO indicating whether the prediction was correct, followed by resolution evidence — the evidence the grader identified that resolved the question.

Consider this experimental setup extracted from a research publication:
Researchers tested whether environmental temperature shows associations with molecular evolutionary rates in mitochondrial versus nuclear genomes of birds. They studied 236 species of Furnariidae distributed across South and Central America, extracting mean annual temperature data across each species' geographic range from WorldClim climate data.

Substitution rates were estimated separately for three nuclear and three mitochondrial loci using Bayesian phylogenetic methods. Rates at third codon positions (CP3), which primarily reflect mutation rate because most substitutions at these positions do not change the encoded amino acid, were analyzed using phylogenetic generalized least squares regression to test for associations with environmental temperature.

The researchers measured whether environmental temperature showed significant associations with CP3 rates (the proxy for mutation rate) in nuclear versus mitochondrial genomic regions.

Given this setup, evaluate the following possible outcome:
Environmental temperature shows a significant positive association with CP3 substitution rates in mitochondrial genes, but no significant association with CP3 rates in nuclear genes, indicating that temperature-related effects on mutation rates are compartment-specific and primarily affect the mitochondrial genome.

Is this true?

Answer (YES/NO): NO